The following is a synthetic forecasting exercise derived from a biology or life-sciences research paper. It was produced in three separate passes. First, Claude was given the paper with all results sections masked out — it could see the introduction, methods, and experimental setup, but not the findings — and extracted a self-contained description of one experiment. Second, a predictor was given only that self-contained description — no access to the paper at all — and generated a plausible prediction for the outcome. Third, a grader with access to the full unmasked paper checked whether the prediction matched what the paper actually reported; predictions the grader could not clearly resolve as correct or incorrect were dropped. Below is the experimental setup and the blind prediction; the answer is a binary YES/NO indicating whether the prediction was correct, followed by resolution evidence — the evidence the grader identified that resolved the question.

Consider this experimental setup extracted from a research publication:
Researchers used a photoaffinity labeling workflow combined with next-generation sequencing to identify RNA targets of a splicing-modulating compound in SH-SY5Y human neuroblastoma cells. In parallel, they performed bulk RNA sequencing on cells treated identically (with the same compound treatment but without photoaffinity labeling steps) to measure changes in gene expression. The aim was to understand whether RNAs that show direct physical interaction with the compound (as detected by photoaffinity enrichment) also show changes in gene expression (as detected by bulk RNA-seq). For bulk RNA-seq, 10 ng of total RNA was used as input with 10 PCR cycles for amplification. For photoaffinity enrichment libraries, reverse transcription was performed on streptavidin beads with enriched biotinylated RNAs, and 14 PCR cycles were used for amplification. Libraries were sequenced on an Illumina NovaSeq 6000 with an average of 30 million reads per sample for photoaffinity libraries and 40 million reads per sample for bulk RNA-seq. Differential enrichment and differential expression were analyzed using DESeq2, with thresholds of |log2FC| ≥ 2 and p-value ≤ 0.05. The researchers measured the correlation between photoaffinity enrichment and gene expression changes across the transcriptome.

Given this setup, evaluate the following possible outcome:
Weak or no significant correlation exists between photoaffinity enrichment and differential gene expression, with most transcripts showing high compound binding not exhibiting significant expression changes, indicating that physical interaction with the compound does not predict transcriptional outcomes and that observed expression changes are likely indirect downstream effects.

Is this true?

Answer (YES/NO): YES